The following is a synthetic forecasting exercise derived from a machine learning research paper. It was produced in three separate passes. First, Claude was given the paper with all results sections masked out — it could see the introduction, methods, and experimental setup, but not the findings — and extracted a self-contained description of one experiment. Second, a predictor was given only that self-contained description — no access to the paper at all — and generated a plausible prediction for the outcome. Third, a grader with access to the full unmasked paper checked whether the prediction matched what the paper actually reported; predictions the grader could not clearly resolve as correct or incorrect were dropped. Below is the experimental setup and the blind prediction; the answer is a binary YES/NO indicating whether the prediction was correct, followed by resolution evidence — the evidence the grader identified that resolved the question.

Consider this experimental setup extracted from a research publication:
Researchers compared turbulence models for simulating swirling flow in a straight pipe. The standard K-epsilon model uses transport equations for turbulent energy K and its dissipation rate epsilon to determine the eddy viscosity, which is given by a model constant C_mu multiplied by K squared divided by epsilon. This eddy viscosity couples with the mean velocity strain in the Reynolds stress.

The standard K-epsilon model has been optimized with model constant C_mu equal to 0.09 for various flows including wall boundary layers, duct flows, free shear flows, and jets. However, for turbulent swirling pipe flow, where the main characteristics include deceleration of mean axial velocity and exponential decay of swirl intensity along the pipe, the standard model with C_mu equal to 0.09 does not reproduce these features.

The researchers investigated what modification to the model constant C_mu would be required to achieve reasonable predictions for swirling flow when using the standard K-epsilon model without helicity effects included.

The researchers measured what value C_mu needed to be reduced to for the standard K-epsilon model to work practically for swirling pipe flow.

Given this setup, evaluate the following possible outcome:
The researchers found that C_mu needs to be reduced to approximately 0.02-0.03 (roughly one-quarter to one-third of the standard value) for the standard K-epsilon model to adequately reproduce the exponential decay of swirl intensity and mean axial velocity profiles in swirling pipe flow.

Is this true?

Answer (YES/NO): NO